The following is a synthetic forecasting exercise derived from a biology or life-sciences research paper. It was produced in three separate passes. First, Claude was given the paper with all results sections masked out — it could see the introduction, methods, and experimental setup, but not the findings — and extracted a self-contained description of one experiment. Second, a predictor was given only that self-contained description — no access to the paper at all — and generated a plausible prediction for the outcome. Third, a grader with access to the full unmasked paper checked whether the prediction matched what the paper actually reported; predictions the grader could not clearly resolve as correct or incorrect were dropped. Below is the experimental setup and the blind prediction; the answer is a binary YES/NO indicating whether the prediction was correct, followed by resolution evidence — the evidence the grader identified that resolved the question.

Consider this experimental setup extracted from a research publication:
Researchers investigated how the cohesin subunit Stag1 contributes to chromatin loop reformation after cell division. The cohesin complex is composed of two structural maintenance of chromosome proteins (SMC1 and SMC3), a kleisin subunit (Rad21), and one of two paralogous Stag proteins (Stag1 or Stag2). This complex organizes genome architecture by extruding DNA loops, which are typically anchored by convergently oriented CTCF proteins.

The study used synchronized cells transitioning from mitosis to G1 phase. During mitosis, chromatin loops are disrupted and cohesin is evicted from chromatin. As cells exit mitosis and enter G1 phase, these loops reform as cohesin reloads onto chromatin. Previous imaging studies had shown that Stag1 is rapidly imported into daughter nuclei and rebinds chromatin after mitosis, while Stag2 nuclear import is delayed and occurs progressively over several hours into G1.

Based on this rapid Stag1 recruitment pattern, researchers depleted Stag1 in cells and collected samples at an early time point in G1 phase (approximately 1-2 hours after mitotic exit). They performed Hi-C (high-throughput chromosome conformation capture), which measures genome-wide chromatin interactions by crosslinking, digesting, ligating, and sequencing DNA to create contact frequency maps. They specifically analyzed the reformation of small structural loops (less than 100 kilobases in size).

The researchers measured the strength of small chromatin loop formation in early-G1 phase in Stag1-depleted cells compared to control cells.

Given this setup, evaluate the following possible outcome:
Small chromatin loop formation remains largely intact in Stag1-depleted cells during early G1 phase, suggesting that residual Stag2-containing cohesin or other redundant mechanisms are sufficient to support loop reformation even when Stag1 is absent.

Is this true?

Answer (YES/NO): YES